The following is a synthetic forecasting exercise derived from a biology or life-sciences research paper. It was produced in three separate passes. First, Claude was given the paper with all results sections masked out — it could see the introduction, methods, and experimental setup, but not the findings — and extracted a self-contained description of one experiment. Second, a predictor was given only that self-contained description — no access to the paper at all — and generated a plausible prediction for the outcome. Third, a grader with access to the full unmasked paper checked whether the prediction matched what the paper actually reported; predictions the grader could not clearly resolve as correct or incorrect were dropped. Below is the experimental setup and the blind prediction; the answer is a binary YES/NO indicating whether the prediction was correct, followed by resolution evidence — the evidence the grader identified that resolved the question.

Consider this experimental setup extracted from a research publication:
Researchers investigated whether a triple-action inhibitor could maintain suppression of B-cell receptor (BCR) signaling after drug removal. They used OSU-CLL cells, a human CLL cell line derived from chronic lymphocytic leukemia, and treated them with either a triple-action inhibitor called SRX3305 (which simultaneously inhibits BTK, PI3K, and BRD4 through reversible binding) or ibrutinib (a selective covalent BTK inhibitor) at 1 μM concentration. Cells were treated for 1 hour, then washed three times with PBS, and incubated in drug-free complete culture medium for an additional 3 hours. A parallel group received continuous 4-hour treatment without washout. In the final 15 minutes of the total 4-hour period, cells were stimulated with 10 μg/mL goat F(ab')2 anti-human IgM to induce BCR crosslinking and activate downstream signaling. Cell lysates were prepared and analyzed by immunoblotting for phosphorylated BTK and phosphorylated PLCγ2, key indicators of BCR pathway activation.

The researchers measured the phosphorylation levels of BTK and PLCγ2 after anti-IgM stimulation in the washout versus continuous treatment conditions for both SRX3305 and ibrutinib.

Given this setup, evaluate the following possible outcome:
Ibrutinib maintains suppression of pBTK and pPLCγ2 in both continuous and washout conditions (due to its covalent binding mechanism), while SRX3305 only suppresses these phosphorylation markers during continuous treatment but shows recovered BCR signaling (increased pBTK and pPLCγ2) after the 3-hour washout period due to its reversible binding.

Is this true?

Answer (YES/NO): NO